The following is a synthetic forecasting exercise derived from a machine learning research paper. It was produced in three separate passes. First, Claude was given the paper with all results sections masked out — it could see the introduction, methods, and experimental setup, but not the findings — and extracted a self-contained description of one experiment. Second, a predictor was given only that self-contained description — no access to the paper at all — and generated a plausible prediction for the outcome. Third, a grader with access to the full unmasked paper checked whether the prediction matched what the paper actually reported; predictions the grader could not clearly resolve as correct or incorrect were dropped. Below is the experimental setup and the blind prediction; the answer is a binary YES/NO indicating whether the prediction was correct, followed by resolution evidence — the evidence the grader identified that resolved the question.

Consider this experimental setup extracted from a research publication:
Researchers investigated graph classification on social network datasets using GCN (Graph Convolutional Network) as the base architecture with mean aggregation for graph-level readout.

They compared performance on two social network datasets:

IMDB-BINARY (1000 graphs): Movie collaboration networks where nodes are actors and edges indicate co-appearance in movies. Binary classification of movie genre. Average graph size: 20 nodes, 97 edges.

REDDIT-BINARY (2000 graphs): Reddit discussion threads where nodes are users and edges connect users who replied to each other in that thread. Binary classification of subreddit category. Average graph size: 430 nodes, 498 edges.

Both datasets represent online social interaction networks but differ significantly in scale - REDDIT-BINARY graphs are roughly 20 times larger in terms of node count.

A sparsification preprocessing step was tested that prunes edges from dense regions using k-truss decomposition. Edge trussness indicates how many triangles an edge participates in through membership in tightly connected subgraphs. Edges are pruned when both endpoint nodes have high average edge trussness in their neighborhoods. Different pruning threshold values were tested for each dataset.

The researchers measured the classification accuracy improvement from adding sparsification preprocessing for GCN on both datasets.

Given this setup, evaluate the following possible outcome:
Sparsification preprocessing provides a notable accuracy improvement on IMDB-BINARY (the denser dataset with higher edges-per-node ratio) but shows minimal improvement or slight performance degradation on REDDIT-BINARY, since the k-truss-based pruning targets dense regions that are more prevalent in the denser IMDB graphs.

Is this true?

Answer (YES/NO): NO